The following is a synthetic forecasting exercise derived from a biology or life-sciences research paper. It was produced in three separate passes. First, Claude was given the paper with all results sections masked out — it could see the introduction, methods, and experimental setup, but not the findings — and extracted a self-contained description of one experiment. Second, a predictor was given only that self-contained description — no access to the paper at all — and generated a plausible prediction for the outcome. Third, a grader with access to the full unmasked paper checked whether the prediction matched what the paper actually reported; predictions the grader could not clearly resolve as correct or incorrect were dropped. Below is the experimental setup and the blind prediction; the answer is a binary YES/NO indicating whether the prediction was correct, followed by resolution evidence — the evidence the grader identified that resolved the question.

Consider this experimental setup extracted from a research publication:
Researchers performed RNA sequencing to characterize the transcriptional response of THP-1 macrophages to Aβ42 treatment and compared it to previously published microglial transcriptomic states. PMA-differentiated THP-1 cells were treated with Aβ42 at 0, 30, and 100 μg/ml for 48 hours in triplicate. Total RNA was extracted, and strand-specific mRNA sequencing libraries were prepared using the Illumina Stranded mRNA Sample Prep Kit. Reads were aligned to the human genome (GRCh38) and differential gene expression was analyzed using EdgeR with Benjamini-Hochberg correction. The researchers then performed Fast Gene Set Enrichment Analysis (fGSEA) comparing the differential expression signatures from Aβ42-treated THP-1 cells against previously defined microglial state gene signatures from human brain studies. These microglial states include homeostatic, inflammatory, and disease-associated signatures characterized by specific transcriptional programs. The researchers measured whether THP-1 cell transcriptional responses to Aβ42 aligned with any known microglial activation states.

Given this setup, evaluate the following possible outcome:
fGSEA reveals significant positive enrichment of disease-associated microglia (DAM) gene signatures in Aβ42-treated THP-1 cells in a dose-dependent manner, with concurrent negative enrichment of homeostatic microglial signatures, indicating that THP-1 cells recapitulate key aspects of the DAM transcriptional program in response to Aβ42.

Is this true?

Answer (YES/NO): NO